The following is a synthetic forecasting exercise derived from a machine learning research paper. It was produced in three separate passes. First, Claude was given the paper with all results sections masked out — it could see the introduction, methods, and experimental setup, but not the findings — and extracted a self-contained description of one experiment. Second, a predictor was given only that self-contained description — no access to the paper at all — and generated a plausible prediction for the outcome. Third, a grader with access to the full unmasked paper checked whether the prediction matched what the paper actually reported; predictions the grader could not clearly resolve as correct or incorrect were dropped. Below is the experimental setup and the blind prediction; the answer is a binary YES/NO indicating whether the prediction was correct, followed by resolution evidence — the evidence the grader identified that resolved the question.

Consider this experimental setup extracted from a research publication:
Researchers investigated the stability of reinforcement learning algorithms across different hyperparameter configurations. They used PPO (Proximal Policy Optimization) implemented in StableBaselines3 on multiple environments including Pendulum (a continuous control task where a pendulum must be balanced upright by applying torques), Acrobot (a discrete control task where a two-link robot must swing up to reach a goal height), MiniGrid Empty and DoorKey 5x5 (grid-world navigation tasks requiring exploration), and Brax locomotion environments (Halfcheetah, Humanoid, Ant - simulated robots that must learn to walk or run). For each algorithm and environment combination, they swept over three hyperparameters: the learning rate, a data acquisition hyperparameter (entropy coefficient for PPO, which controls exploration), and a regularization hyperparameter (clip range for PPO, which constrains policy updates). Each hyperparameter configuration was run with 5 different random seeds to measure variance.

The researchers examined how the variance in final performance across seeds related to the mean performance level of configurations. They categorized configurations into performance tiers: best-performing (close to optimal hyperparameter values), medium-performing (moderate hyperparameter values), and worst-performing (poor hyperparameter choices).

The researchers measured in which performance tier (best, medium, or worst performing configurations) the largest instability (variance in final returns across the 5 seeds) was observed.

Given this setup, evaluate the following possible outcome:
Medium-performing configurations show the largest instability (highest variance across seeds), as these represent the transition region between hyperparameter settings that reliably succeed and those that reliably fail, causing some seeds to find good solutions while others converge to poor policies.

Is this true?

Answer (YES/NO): YES